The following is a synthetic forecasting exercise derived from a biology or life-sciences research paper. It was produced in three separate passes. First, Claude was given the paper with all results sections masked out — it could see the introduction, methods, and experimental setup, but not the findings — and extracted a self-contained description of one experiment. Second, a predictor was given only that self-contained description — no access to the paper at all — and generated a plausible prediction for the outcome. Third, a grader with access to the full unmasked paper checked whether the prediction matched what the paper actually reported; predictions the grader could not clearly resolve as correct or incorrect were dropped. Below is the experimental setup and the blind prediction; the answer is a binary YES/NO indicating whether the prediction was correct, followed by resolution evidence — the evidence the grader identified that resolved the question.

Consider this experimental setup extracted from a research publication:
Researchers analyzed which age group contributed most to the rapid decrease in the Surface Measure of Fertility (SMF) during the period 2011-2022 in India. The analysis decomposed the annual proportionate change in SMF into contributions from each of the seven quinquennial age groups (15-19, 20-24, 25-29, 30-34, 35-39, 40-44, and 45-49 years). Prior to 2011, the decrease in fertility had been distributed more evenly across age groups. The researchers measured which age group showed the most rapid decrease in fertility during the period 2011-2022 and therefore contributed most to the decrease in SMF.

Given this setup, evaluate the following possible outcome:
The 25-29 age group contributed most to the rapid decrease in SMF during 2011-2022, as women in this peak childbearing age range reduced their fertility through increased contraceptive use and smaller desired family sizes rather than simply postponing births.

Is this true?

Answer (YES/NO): NO